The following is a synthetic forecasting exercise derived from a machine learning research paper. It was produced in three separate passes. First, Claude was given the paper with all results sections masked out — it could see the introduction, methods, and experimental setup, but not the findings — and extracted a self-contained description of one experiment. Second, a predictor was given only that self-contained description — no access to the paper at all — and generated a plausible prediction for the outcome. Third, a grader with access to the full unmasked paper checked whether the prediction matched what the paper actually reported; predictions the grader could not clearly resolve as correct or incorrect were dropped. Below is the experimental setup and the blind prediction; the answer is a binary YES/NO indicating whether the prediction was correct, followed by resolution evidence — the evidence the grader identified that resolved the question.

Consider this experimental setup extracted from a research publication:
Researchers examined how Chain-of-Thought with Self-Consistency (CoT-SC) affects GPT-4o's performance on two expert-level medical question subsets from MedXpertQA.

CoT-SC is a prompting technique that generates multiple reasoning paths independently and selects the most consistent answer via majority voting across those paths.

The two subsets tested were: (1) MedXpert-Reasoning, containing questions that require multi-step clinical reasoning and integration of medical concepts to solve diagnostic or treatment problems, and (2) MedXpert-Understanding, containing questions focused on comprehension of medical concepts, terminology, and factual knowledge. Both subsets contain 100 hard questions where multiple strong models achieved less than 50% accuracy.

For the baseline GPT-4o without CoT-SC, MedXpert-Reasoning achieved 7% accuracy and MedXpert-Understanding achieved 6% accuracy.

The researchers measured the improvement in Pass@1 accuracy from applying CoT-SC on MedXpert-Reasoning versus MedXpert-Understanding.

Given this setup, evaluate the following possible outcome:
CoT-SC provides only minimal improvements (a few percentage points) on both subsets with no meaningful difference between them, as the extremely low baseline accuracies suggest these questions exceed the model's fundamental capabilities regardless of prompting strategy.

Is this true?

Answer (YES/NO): NO